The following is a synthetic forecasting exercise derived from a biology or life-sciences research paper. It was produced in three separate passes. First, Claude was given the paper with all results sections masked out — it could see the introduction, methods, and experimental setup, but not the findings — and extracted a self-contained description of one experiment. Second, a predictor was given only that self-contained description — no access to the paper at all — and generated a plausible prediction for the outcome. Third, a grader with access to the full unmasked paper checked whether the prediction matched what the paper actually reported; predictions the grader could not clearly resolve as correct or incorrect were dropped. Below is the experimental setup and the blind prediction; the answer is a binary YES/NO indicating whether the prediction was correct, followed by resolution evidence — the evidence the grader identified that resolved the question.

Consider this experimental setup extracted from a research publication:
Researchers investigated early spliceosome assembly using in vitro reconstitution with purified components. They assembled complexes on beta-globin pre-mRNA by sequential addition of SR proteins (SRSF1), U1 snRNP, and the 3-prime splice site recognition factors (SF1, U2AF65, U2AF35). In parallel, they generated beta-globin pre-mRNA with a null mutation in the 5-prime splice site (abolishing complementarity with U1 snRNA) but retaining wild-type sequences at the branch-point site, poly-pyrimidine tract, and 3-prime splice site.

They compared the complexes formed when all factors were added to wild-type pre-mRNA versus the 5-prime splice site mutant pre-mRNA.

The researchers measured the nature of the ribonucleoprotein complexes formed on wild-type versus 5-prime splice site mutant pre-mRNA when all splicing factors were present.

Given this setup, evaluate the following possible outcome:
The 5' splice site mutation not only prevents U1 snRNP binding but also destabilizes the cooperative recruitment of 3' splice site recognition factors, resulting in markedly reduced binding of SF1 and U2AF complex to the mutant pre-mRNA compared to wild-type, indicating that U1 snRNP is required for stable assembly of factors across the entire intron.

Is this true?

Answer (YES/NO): NO